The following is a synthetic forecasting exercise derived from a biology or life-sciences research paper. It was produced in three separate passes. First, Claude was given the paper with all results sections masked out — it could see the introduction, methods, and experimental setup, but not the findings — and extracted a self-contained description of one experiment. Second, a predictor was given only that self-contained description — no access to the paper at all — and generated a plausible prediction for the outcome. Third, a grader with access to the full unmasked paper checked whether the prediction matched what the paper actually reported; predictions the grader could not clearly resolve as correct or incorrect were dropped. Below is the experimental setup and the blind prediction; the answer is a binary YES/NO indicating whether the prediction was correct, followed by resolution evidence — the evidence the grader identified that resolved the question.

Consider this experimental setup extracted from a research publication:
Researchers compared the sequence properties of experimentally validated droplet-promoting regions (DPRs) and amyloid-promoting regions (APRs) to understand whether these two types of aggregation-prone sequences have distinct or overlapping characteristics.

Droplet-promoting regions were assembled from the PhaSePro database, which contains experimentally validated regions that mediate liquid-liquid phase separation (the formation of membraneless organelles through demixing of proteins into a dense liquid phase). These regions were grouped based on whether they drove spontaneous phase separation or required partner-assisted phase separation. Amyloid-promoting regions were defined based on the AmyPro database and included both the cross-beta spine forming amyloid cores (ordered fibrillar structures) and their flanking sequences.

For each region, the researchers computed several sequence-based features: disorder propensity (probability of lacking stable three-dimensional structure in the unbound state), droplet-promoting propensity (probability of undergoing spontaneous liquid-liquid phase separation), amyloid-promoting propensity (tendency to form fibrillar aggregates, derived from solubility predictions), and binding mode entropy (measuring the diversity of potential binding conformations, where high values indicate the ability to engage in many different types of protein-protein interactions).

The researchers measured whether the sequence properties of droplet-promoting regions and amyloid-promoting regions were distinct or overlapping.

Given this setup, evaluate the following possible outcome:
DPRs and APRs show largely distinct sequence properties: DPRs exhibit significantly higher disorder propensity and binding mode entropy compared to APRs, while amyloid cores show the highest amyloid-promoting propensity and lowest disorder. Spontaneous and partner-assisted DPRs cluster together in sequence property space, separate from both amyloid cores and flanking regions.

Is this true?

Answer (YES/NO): NO